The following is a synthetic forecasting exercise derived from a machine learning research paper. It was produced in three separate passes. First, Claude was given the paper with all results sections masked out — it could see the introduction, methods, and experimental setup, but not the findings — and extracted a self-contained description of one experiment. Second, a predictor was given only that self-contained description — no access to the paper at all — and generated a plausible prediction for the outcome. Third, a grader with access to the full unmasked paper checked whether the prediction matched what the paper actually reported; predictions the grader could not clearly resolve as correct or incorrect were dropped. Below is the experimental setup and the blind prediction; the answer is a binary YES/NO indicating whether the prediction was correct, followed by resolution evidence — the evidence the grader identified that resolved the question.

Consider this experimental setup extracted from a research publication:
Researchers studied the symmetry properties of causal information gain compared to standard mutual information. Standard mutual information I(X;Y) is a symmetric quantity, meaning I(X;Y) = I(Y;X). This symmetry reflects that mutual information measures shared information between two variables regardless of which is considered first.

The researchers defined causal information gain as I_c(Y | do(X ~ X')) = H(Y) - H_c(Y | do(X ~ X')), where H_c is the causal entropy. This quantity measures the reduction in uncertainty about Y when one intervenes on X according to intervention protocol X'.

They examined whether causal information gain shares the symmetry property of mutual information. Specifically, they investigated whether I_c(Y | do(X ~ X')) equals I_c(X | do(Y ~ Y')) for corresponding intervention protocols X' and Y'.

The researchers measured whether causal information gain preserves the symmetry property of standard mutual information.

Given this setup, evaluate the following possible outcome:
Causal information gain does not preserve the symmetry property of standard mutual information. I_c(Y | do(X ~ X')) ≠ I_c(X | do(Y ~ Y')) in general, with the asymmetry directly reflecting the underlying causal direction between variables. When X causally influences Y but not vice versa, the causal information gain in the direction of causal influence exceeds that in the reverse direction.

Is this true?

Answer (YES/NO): NO